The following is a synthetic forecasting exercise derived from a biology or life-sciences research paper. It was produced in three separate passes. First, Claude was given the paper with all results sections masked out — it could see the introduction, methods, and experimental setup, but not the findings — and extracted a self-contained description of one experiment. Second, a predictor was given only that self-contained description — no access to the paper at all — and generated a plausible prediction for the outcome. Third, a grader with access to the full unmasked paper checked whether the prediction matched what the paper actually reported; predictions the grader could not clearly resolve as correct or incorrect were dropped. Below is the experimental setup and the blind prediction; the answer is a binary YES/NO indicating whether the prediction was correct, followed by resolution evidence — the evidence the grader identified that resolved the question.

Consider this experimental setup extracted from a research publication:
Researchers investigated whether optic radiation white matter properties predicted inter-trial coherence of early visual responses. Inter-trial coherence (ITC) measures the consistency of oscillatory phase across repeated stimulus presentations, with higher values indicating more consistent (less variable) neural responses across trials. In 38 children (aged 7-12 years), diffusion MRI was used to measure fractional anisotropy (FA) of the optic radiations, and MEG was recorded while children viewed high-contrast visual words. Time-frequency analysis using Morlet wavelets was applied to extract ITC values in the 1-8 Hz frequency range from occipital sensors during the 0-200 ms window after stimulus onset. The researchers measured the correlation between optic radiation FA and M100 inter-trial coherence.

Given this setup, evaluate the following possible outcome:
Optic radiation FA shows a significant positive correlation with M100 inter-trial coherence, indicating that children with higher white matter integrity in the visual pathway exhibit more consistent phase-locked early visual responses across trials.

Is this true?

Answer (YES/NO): YES